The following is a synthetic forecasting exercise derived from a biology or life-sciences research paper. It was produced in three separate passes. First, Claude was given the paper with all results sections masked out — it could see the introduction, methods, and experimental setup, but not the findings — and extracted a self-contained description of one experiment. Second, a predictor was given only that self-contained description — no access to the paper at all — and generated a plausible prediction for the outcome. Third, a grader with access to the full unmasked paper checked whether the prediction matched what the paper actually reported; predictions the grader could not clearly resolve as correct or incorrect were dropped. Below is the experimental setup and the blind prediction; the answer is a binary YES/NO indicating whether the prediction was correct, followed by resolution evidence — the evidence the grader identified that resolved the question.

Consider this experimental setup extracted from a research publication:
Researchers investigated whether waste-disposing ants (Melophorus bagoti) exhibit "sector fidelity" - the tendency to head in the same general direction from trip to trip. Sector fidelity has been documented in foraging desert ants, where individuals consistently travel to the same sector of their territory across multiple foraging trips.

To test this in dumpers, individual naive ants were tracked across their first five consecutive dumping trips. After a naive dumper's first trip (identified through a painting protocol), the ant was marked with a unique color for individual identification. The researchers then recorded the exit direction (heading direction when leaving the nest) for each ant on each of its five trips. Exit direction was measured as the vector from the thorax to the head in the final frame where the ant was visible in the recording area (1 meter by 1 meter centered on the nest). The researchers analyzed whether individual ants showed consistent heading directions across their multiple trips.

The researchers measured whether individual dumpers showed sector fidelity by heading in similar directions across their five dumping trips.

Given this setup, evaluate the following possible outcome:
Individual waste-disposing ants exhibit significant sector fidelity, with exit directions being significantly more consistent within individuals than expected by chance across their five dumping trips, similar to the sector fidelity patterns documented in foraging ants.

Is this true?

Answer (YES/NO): YES